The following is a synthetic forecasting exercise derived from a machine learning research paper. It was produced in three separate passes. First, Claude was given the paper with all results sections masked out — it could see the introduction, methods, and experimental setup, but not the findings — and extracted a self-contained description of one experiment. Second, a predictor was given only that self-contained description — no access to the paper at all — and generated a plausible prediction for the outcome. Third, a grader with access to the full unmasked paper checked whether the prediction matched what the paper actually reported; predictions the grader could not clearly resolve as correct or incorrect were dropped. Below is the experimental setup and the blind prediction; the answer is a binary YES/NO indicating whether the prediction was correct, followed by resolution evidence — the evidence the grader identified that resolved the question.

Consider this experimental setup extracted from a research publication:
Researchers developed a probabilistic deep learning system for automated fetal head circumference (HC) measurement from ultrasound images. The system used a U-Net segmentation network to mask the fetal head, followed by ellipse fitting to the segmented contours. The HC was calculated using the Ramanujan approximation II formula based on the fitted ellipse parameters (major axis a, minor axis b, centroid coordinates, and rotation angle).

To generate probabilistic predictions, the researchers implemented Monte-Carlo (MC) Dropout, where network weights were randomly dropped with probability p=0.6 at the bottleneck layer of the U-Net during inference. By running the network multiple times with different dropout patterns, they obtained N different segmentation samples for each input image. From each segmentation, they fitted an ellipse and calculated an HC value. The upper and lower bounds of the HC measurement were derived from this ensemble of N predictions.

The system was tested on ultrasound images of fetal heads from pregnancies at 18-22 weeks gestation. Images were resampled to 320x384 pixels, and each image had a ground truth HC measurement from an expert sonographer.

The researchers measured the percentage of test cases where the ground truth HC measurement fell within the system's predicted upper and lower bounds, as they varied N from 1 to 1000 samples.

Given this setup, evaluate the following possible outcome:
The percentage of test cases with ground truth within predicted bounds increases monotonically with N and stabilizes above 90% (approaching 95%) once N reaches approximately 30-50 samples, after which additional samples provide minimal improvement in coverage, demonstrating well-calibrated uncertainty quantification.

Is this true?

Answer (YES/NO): NO